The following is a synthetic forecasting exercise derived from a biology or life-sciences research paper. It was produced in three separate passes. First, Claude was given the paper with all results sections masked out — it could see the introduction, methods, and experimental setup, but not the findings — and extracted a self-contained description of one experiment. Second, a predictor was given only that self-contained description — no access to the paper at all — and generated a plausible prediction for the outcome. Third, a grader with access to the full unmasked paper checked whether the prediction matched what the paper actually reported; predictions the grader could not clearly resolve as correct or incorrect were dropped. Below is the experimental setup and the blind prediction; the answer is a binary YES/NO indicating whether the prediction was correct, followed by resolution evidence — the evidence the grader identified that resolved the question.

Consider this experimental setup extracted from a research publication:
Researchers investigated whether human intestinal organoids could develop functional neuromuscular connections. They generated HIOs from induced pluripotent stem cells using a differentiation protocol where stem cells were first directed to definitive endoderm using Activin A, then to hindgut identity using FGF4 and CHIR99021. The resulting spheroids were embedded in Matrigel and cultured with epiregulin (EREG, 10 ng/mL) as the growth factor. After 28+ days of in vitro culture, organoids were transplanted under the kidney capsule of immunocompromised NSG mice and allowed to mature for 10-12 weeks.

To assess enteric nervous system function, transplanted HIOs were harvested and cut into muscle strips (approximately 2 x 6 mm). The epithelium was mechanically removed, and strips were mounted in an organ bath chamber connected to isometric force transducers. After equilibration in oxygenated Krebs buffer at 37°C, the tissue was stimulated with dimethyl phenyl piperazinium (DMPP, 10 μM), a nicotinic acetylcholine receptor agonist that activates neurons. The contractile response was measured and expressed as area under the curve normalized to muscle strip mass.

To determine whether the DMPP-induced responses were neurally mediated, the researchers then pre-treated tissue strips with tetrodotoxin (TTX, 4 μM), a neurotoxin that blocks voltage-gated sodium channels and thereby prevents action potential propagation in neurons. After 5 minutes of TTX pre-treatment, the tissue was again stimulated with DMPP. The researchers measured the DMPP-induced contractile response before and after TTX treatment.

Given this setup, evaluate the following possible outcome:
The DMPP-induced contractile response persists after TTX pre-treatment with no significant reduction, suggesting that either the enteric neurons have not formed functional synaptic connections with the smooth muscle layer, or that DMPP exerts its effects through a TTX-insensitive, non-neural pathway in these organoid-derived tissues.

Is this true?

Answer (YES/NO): NO